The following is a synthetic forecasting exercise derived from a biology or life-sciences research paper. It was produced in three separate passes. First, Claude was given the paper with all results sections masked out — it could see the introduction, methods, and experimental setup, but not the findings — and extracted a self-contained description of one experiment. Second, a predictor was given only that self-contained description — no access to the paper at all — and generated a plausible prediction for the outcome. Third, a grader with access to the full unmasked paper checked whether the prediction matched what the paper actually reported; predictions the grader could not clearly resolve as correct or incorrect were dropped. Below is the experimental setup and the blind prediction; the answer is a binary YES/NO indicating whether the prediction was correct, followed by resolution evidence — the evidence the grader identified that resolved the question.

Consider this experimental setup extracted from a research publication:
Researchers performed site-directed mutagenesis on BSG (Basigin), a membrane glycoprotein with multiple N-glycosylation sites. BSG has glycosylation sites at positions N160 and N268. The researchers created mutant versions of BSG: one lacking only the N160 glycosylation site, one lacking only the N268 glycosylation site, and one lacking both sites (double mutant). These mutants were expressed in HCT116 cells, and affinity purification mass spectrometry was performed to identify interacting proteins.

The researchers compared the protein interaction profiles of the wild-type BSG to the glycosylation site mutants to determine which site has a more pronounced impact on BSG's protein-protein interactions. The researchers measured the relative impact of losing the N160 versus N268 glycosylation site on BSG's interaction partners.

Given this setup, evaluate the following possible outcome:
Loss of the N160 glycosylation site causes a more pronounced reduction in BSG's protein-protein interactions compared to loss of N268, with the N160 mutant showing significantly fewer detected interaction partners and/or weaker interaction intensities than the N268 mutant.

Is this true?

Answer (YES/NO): NO